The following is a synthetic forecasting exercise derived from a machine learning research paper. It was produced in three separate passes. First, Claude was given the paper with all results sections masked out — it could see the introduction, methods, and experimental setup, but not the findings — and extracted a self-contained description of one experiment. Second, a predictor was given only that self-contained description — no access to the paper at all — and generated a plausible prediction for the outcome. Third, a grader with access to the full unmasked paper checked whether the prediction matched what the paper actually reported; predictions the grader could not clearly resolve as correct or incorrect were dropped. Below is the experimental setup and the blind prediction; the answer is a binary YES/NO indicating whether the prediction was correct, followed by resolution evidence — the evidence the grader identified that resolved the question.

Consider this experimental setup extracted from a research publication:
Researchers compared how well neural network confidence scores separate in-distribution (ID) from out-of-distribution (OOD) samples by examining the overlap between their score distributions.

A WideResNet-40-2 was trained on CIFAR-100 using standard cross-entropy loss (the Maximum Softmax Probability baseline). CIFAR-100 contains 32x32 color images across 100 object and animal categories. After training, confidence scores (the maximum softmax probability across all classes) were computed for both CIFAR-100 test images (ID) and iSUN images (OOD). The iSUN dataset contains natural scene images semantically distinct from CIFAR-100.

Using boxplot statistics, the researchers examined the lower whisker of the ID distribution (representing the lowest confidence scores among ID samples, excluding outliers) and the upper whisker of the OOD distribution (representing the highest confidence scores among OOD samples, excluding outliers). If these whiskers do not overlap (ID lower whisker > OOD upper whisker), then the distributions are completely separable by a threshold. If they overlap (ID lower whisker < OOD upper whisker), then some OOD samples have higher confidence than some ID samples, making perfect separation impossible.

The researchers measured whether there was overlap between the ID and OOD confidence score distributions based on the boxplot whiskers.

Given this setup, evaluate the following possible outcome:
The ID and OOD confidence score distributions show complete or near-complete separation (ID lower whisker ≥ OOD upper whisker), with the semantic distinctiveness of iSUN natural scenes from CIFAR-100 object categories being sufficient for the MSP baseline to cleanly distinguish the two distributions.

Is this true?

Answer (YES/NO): NO